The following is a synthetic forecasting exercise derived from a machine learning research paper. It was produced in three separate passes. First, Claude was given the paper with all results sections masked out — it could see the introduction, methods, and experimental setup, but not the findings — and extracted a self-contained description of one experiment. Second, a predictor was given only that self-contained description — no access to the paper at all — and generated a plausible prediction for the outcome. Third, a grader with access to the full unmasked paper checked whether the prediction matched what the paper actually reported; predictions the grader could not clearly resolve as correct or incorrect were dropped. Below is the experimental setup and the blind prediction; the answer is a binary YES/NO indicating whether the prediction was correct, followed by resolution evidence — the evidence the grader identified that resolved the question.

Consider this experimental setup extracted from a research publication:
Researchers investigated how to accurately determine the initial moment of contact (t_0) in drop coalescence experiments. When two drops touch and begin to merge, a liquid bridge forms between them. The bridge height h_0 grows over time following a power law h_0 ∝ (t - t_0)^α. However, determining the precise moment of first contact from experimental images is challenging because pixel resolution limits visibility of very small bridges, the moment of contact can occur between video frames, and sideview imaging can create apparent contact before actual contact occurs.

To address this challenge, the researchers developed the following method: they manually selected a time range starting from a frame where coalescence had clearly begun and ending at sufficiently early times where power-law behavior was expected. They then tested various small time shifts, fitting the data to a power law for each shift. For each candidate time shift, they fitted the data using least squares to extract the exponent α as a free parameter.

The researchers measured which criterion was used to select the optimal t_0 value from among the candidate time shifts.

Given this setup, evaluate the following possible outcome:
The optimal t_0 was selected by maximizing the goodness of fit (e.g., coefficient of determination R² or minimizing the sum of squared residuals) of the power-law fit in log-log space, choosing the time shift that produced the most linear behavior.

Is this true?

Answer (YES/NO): YES